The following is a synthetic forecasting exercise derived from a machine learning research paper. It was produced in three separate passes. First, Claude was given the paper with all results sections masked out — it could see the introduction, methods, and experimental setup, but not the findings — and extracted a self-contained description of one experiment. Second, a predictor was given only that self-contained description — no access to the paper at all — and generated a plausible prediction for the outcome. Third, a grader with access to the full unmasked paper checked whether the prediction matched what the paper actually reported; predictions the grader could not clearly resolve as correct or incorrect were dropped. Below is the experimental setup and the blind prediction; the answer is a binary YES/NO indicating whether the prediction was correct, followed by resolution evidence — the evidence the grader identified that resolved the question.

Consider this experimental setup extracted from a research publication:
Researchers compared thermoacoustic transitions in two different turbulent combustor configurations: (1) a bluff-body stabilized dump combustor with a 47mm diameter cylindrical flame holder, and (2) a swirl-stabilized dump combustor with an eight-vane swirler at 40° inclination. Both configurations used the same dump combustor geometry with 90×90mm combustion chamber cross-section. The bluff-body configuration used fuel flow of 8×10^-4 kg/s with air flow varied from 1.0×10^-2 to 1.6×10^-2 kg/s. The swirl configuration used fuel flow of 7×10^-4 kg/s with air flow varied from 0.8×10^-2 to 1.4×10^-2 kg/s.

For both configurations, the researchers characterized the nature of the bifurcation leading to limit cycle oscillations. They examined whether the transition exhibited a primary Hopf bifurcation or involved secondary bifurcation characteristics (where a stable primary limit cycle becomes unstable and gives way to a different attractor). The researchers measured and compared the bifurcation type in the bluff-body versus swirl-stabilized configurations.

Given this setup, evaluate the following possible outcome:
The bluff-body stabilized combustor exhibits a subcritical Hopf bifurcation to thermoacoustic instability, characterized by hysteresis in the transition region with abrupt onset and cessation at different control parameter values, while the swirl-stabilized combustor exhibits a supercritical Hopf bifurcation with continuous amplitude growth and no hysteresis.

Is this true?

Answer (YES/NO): NO